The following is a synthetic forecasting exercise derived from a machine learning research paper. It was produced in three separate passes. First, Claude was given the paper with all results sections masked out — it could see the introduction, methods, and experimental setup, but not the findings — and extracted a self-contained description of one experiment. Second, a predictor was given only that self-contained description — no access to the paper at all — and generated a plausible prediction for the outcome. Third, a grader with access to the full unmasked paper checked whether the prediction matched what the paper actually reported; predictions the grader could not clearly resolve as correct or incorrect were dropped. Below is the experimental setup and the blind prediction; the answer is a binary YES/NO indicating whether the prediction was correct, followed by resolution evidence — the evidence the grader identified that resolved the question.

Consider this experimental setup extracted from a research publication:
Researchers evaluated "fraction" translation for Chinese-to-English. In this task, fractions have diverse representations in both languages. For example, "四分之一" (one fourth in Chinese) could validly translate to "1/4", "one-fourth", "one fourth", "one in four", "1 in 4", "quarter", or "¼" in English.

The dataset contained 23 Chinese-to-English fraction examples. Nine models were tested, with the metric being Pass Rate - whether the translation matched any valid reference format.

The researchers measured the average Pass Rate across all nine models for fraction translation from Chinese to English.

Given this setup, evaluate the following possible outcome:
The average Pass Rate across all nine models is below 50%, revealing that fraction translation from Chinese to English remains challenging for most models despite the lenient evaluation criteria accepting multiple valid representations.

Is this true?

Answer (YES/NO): NO